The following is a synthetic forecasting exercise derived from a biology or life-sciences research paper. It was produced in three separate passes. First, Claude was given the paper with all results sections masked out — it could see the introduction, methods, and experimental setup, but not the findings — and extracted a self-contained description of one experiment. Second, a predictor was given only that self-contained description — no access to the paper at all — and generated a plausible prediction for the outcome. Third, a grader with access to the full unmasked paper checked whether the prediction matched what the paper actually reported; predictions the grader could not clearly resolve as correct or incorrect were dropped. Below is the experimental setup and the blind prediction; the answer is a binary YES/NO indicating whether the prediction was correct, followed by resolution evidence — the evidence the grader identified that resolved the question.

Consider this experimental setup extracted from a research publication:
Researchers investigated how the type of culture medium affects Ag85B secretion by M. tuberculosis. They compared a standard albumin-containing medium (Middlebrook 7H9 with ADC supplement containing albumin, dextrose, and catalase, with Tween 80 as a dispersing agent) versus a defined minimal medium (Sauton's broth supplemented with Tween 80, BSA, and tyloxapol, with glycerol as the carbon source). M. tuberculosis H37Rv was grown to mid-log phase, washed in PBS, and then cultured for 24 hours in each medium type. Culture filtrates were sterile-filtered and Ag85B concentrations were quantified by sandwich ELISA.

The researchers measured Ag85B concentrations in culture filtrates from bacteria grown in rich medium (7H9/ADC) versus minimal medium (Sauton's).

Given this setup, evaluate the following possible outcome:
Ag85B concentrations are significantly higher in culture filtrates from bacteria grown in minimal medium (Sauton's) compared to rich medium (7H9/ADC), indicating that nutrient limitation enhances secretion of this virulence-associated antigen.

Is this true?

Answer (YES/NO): NO